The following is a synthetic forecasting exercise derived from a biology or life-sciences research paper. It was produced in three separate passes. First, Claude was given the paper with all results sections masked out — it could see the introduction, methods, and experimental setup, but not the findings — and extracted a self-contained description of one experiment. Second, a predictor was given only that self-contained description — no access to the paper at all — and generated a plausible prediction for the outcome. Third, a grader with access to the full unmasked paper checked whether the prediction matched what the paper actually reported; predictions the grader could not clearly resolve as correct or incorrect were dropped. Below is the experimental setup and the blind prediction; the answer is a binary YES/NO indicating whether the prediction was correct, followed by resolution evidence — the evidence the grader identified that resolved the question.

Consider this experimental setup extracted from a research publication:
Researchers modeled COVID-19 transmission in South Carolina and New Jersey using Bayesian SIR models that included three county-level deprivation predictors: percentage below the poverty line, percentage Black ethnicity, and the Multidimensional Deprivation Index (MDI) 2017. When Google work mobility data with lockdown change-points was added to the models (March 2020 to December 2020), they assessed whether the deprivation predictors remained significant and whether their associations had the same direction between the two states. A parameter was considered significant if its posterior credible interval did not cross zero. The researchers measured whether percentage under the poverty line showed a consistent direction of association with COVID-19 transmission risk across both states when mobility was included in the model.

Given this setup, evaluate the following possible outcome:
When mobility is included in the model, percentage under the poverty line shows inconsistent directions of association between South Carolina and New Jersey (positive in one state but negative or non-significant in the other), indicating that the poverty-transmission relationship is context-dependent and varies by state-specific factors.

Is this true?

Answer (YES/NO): NO